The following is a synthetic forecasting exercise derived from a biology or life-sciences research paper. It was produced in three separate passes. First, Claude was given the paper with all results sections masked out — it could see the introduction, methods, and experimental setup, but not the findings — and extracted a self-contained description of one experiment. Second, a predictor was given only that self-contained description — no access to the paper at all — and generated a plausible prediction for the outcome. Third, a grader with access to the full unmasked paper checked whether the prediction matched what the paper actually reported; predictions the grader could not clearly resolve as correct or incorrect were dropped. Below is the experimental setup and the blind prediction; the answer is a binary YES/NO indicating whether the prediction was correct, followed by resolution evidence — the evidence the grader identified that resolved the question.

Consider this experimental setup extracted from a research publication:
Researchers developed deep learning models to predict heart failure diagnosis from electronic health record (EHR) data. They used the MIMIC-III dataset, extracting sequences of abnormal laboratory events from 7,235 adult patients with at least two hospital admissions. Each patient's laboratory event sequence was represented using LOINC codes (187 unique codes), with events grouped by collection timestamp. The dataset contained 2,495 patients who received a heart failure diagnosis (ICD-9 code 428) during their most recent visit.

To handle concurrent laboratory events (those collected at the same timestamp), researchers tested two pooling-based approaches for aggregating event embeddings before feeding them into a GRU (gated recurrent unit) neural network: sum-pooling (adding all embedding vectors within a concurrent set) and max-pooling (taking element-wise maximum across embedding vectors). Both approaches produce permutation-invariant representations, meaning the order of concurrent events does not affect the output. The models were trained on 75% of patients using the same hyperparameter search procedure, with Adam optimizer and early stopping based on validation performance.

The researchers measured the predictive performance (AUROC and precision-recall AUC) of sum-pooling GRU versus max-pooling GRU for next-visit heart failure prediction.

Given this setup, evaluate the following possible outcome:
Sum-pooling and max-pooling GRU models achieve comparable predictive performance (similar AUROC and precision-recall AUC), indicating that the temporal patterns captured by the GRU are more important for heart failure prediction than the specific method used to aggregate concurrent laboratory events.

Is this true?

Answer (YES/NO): NO